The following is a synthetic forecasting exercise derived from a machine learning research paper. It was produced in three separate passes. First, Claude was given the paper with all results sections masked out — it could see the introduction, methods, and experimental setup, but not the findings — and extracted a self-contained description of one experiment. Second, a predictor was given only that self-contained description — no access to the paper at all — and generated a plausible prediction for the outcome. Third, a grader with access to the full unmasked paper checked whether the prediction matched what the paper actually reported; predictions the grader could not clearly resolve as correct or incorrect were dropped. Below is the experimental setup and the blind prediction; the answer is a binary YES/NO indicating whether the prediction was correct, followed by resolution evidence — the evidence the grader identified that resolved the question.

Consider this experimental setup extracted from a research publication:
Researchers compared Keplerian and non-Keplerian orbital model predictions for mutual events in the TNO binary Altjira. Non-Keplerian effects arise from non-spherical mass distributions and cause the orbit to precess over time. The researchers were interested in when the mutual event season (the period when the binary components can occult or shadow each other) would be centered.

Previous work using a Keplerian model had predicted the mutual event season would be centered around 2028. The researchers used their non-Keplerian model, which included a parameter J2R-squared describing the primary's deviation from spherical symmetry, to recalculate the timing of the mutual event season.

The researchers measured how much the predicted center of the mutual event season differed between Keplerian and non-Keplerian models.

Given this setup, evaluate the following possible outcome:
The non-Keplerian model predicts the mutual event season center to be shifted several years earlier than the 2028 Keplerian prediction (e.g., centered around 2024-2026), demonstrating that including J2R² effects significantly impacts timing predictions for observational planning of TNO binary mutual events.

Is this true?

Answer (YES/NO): NO